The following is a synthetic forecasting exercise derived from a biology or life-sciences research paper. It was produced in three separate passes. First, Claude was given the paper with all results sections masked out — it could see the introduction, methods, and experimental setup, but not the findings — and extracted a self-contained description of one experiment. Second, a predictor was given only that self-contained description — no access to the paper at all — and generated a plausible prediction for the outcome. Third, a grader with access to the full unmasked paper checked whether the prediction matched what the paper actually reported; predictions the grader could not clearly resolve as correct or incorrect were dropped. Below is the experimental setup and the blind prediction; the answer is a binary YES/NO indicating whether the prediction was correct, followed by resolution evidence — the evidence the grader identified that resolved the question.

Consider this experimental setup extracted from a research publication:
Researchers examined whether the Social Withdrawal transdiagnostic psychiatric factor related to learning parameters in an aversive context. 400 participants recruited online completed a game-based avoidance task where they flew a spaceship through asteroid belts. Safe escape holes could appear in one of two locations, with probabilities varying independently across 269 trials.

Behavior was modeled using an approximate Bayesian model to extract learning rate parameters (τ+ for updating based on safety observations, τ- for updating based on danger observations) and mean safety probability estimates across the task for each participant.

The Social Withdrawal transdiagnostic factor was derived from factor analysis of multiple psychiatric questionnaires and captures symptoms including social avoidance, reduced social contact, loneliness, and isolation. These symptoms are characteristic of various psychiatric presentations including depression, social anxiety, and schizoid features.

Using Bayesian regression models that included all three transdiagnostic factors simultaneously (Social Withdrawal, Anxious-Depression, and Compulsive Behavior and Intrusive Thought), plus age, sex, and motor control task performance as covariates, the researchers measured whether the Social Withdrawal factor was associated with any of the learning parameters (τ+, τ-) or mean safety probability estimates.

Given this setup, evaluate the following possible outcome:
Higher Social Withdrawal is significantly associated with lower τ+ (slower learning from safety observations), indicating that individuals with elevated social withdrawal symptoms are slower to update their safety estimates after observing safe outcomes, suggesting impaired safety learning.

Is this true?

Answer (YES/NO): NO